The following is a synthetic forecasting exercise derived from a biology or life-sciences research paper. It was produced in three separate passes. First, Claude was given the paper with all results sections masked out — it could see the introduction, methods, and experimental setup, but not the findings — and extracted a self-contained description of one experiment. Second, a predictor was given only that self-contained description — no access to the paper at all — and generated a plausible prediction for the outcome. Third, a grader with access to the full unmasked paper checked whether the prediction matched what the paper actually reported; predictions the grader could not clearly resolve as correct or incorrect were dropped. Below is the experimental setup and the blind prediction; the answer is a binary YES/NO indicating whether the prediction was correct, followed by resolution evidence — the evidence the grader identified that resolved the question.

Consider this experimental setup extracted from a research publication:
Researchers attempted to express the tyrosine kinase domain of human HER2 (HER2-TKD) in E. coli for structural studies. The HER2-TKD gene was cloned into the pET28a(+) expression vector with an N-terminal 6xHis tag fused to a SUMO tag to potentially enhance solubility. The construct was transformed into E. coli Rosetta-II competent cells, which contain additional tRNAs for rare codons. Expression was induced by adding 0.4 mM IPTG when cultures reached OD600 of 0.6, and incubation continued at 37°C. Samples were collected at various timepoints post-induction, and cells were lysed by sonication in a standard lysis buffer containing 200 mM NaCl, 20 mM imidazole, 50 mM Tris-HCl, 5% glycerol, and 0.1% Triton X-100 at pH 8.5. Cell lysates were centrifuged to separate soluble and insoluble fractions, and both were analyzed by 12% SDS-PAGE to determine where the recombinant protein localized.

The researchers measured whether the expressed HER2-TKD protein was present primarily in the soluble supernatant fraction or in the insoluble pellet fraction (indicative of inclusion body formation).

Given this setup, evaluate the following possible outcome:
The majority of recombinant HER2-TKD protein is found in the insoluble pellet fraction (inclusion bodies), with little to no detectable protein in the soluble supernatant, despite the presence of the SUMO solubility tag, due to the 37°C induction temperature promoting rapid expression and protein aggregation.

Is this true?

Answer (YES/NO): YES